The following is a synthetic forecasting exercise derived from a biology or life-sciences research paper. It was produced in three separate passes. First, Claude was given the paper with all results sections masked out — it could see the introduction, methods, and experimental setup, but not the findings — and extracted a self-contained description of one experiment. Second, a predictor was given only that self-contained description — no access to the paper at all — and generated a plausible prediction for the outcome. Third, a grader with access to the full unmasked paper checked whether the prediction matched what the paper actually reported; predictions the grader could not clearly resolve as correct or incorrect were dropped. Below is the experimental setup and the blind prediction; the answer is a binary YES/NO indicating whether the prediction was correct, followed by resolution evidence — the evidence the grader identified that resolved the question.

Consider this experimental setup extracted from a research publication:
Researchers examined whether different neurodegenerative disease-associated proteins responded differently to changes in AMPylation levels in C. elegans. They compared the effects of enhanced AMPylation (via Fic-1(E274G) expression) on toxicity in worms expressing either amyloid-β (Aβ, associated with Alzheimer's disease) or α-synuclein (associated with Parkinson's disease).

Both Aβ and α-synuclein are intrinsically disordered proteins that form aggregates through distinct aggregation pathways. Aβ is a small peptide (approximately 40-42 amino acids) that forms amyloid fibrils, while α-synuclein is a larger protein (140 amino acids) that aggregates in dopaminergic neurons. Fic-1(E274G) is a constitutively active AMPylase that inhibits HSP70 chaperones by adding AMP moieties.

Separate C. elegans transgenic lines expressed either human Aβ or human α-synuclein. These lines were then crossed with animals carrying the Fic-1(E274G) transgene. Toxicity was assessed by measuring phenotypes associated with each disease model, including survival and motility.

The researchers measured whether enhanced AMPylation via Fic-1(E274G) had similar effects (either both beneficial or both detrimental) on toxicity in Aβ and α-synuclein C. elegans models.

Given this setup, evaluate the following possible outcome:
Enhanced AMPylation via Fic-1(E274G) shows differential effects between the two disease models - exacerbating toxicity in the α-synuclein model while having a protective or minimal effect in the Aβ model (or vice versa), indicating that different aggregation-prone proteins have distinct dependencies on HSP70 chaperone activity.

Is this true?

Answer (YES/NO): NO